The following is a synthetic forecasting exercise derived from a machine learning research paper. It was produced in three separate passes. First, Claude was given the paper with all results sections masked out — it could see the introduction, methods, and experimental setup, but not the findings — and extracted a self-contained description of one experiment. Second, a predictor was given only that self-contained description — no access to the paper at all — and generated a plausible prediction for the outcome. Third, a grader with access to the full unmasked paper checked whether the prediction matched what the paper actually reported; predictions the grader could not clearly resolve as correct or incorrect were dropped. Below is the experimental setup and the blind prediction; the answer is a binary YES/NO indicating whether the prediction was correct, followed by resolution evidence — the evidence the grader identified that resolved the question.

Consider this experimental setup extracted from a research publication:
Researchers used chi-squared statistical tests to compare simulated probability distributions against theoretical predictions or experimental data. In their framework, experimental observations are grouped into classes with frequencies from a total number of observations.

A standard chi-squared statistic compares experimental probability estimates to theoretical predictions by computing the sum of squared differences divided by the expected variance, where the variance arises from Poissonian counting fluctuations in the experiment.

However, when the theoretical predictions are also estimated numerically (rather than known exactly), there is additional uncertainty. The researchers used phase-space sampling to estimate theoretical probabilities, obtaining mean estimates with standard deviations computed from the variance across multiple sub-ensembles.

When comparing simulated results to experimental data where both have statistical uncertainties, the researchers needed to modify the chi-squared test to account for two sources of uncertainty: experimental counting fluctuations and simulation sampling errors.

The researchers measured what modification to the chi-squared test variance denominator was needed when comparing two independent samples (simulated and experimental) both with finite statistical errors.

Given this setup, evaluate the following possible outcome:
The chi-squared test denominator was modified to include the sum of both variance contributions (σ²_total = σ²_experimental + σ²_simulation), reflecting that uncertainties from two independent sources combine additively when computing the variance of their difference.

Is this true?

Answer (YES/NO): YES